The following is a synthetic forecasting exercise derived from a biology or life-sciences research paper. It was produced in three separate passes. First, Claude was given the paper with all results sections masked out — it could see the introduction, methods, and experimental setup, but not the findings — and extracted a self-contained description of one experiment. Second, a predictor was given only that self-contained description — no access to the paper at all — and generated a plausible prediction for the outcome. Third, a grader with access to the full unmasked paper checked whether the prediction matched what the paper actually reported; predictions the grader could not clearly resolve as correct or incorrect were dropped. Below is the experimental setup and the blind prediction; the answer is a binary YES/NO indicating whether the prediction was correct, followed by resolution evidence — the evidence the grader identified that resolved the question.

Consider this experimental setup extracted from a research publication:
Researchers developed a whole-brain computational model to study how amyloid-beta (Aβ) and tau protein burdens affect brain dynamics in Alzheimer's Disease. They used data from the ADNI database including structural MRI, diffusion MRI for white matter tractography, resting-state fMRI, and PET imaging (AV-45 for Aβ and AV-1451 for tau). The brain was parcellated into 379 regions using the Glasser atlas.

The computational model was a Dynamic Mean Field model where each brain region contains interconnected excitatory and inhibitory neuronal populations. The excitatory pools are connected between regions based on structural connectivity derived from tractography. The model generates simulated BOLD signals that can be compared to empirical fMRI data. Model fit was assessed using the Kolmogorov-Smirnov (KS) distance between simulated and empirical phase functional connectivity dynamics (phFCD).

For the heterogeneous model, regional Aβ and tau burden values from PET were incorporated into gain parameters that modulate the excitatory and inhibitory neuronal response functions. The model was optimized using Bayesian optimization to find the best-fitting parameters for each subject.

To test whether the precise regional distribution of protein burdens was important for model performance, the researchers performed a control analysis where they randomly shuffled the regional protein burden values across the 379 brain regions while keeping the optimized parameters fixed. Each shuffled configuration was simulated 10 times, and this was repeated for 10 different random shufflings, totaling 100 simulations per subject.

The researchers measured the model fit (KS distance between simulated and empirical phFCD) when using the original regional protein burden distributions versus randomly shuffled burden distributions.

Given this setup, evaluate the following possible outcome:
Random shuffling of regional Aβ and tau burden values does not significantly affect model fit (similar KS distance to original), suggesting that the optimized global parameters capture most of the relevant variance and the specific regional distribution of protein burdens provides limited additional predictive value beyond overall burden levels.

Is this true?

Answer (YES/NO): NO